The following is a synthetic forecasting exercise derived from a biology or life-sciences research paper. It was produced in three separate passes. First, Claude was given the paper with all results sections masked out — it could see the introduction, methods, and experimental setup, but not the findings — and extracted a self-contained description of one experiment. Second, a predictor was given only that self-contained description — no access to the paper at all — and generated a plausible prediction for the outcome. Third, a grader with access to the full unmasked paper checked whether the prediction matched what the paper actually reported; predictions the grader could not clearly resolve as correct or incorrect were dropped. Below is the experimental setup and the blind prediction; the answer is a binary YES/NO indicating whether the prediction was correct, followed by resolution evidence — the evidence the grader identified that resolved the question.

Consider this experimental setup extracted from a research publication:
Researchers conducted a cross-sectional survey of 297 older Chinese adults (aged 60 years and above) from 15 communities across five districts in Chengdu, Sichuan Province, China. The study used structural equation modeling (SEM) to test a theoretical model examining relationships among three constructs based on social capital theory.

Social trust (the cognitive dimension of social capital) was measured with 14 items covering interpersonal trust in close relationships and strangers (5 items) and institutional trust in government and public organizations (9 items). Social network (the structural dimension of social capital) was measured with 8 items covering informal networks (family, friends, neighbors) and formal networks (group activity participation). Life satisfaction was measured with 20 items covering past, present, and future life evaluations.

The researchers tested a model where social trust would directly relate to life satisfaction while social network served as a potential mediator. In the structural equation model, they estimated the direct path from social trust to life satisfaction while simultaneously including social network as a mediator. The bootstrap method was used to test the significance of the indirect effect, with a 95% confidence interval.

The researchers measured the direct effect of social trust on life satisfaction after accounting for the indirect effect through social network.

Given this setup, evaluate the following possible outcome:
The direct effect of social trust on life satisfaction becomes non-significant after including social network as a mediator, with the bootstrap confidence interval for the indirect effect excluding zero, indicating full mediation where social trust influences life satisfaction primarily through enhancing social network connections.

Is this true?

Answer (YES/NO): NO